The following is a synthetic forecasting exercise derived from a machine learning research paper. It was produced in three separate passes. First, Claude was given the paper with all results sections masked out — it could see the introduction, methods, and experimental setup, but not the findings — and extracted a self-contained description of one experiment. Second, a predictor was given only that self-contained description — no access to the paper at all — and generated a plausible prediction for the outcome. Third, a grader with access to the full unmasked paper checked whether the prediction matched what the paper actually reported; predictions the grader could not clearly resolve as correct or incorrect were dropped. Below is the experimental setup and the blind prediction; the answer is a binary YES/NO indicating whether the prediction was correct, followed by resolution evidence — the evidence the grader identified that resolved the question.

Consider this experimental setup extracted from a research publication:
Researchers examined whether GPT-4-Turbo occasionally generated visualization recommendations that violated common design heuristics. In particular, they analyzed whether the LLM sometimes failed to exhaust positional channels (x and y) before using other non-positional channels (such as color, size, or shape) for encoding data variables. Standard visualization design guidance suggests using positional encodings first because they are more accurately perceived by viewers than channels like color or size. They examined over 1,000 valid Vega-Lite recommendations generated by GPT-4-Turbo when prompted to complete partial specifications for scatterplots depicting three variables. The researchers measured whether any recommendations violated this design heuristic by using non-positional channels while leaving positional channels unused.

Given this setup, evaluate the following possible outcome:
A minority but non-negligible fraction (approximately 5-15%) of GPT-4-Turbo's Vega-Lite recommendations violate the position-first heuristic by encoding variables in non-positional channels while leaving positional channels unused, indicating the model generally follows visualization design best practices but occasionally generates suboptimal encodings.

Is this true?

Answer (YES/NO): NO